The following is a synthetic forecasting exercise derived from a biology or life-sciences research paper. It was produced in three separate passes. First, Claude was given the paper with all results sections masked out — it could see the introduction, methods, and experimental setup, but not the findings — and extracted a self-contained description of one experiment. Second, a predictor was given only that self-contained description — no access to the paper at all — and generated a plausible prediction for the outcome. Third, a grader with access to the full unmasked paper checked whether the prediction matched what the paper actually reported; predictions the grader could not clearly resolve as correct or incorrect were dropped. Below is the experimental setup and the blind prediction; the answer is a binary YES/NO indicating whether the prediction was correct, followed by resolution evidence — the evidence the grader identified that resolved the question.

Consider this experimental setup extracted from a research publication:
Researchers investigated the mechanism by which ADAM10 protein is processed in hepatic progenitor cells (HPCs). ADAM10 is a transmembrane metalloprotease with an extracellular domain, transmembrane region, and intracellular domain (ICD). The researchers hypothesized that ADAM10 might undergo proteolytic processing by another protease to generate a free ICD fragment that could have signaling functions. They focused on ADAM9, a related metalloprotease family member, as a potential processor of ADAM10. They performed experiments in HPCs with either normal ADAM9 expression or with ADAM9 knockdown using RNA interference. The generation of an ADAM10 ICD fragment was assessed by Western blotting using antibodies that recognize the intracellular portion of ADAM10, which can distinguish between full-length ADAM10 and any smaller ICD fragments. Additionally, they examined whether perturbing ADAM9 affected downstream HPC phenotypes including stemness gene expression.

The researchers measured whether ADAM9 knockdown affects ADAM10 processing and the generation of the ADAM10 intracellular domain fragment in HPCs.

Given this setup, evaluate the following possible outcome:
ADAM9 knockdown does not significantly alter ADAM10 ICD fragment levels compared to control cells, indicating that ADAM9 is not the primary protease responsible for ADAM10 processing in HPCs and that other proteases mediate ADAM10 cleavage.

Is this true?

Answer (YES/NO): NO